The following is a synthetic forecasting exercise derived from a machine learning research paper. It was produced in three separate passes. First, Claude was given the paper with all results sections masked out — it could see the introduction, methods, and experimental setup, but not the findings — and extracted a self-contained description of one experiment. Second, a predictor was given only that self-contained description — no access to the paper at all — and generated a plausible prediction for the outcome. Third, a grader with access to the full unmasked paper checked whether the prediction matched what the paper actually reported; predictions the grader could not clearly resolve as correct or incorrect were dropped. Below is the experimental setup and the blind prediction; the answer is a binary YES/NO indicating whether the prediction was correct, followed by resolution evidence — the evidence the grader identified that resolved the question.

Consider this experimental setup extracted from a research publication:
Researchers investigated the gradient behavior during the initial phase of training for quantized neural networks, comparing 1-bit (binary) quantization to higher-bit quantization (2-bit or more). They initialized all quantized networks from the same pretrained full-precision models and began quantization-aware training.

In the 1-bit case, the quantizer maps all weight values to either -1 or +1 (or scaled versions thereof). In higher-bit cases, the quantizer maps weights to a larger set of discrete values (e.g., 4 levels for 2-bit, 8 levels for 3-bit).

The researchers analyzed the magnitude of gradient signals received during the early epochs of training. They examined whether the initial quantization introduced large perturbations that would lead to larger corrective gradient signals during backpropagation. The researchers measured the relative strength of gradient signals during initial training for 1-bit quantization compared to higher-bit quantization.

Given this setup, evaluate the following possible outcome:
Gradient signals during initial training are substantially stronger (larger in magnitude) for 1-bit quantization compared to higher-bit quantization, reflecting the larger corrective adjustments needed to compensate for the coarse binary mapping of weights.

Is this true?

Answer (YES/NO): YES